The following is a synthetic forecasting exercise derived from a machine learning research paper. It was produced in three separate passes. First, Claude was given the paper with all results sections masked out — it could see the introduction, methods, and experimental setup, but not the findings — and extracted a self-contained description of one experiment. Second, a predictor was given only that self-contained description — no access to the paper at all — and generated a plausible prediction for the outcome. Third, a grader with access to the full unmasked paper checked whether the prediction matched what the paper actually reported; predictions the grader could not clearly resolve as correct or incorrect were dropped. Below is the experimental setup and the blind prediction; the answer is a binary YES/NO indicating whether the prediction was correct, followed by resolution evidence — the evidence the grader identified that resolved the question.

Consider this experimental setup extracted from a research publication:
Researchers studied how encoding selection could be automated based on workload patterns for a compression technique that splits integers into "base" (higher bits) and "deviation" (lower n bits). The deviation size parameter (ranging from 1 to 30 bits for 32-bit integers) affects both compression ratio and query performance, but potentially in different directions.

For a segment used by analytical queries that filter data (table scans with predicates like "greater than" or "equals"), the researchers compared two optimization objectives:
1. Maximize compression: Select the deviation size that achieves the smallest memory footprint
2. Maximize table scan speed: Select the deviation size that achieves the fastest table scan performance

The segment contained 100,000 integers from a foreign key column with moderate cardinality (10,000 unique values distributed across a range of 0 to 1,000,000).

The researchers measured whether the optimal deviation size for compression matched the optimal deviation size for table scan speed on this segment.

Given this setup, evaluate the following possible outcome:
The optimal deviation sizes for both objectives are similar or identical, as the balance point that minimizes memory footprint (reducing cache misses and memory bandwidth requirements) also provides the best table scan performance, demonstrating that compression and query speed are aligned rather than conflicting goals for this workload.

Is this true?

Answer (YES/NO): NO